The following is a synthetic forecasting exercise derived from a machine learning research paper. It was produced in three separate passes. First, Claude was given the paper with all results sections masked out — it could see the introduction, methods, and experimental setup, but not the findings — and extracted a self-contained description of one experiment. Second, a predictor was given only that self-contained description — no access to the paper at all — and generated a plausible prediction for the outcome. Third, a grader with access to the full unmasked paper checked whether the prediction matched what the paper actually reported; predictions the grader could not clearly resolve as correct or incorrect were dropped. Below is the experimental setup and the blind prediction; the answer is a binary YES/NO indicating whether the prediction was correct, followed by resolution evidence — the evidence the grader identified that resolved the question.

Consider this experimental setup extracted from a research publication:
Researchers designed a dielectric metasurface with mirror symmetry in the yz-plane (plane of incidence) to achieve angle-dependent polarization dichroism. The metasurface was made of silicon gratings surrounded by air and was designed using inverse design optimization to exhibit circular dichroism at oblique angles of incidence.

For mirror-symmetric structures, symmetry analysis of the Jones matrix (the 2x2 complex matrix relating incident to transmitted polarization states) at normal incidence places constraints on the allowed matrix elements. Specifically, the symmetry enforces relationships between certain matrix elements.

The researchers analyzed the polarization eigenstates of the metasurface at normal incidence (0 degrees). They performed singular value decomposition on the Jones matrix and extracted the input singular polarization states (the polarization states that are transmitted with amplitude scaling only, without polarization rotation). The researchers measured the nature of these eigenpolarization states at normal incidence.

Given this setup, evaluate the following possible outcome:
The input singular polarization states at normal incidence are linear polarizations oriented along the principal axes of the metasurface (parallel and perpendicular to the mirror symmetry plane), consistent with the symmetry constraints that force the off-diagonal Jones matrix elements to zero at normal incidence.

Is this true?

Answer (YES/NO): YES